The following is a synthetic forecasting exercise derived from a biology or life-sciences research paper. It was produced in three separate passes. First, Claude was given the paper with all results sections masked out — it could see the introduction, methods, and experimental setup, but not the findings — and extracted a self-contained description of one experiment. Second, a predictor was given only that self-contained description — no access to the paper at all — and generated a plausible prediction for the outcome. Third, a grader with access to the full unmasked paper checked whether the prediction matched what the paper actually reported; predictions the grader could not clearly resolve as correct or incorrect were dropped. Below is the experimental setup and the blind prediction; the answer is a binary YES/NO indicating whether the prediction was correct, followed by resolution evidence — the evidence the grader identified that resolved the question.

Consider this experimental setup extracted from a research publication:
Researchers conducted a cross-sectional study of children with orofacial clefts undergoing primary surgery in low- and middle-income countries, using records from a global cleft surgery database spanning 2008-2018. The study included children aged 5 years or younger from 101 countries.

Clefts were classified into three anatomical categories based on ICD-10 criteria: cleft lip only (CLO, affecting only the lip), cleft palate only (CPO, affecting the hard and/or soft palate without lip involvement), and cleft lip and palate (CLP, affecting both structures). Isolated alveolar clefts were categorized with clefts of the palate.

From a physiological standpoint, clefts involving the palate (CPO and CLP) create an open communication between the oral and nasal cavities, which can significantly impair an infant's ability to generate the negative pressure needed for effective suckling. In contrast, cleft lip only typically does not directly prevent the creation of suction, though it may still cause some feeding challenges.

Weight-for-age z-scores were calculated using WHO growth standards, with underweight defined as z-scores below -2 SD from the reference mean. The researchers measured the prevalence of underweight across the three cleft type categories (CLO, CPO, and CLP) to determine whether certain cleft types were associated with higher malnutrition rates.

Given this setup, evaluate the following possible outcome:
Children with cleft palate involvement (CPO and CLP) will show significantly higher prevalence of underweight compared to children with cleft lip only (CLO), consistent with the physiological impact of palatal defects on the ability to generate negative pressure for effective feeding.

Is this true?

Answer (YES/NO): NO